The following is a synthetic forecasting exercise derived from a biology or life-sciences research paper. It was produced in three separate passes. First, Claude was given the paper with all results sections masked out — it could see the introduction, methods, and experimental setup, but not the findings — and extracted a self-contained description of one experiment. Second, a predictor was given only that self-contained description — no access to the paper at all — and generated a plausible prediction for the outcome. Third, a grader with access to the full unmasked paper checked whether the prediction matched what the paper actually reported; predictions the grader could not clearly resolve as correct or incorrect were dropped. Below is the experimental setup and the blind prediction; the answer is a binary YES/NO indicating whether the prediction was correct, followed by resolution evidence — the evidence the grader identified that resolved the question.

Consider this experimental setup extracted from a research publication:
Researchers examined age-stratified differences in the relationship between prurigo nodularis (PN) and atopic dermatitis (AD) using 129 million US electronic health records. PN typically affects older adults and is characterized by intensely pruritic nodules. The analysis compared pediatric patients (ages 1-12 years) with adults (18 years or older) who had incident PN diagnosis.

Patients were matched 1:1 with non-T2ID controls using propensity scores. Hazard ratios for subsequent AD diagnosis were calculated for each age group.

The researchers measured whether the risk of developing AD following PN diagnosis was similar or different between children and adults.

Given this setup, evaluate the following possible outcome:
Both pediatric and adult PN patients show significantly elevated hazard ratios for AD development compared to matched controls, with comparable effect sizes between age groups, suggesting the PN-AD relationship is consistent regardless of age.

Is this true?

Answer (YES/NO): NO